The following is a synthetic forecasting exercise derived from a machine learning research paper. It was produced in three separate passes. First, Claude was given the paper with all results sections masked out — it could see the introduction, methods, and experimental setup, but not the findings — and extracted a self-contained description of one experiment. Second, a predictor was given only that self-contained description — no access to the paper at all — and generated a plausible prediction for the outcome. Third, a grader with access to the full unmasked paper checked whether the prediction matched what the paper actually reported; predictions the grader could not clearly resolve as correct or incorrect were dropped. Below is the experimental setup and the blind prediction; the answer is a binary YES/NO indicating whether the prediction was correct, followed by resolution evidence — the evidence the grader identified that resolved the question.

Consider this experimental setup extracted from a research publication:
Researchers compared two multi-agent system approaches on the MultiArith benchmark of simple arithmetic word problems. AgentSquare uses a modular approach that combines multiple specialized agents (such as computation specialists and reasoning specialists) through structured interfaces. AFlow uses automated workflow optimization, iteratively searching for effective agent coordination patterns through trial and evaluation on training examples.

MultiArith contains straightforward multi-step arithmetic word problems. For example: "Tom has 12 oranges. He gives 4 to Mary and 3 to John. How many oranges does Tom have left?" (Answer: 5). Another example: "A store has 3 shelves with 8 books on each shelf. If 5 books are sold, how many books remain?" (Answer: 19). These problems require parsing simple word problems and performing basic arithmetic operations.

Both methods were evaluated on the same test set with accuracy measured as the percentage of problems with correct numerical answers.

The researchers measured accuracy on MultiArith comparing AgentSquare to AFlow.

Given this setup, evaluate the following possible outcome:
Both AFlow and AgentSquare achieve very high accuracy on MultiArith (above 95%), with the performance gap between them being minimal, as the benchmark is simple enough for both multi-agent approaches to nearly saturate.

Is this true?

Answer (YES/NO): YES